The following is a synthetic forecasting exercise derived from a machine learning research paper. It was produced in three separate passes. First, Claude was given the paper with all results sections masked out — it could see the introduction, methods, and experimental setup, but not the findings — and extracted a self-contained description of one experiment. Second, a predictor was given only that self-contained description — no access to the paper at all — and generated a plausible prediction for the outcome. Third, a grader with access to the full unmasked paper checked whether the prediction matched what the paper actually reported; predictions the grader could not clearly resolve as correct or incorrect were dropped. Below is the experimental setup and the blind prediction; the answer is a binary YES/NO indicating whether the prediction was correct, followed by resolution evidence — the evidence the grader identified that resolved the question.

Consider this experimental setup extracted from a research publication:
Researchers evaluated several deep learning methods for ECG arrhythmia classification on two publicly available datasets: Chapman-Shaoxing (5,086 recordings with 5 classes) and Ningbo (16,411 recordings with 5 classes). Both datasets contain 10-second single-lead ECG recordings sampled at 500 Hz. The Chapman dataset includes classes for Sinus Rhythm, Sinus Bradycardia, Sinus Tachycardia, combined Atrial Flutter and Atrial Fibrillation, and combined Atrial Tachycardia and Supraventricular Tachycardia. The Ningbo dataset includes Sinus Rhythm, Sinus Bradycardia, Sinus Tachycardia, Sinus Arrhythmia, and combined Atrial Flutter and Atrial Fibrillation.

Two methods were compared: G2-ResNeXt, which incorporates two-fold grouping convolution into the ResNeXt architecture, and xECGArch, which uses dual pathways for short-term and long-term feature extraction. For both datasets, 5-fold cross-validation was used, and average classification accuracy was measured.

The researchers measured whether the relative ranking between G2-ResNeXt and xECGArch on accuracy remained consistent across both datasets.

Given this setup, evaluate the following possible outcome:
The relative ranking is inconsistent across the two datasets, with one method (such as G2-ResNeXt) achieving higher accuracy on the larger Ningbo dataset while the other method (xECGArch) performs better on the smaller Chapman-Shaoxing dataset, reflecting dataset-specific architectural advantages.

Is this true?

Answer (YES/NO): YES